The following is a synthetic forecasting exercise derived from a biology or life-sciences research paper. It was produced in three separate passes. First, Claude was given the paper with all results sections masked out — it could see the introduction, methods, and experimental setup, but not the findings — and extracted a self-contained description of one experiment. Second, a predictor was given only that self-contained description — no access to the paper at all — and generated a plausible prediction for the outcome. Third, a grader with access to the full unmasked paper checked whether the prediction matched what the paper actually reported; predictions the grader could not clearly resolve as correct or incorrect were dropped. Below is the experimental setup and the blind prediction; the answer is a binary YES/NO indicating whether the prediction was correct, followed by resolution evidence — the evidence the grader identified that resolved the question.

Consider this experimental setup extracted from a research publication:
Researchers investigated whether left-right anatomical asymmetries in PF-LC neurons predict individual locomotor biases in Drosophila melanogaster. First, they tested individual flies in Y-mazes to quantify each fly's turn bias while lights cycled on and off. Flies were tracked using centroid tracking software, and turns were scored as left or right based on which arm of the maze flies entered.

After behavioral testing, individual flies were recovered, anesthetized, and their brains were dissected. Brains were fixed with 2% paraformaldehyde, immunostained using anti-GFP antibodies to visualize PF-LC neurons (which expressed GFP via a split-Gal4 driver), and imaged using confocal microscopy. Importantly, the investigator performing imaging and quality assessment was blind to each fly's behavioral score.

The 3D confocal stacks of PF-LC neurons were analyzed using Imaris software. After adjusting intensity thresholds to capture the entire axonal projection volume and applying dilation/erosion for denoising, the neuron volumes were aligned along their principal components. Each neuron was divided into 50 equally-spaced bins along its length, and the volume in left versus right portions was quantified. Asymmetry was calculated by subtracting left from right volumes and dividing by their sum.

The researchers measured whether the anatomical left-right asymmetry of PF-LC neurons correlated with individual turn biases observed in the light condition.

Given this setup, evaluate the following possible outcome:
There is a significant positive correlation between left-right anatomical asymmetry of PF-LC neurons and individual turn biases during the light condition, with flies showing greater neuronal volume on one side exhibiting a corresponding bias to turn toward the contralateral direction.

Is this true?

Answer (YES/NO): NO